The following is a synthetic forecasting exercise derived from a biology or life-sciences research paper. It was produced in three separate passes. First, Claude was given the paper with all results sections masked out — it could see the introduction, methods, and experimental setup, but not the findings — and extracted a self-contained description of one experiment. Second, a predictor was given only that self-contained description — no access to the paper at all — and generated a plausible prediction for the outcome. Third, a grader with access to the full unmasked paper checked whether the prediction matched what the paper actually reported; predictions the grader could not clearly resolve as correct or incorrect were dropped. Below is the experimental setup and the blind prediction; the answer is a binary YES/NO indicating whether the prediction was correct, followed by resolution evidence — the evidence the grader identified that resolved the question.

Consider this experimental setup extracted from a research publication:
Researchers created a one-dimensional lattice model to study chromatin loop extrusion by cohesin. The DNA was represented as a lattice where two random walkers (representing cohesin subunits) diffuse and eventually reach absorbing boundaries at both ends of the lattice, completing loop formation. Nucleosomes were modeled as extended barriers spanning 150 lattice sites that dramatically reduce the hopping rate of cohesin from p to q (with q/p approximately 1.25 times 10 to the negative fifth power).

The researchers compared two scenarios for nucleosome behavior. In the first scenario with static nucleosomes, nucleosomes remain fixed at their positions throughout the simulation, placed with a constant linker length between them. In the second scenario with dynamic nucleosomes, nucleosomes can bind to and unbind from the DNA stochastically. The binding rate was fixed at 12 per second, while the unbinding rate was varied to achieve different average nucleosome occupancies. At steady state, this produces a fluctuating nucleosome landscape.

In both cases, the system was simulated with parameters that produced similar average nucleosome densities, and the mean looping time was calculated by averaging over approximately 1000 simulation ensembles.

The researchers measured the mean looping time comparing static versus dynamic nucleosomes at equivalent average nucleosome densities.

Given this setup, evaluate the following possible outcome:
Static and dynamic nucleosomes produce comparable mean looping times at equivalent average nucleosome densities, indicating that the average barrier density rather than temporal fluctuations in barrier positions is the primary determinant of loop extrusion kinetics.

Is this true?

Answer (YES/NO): NO